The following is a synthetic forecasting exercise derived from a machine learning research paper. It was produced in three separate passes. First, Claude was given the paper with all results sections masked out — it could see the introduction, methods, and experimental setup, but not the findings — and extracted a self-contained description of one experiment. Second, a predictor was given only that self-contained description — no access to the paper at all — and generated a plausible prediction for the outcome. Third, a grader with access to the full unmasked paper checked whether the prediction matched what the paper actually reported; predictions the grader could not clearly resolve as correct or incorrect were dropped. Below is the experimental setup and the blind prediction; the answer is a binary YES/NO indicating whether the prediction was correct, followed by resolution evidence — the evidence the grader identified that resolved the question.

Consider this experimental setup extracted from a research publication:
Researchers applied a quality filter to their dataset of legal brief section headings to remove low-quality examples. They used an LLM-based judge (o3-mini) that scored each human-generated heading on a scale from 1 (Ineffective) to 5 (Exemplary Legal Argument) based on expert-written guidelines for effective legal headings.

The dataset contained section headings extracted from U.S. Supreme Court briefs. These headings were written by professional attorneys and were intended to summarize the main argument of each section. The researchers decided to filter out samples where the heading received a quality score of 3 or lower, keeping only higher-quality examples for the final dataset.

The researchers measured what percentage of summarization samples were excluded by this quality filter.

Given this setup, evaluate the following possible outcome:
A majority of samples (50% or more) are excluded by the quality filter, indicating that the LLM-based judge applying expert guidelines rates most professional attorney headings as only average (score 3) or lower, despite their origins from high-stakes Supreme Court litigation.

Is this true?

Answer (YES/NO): NO